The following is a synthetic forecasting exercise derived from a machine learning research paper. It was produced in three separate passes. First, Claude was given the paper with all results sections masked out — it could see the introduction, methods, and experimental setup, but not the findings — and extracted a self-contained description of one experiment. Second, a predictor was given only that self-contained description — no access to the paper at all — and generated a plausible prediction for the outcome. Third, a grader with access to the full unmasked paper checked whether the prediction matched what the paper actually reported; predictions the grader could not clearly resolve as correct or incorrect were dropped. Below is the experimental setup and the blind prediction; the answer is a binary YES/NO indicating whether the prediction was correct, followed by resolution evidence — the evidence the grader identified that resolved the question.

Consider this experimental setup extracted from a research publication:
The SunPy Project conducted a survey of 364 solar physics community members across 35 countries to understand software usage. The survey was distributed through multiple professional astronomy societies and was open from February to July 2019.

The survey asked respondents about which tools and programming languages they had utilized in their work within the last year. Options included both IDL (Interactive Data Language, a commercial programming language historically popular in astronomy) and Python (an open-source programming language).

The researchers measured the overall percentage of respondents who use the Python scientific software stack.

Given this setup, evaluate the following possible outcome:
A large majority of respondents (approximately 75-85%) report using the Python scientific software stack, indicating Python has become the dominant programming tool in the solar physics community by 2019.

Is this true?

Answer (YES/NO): NO